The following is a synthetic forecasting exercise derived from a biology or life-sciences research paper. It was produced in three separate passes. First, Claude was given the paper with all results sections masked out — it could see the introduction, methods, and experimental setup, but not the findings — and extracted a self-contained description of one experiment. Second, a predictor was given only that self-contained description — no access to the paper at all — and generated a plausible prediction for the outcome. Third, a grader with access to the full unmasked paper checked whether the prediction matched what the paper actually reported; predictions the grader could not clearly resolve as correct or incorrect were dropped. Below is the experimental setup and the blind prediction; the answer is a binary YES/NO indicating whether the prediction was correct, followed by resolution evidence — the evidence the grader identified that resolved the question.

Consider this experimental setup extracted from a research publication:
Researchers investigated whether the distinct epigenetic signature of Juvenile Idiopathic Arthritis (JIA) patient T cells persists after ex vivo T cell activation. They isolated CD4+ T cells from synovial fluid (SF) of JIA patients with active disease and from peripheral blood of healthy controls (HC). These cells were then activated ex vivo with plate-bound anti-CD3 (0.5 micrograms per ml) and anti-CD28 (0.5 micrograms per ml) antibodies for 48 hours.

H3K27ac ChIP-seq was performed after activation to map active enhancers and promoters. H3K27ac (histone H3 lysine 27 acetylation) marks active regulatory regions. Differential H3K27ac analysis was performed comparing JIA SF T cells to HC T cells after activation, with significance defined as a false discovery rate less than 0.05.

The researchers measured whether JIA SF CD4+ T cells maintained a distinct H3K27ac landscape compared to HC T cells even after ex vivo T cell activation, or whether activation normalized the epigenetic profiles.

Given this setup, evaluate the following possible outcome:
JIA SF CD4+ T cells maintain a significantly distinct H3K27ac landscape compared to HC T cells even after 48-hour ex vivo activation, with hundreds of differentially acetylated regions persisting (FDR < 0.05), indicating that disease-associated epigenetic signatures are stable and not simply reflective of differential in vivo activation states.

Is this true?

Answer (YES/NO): YES